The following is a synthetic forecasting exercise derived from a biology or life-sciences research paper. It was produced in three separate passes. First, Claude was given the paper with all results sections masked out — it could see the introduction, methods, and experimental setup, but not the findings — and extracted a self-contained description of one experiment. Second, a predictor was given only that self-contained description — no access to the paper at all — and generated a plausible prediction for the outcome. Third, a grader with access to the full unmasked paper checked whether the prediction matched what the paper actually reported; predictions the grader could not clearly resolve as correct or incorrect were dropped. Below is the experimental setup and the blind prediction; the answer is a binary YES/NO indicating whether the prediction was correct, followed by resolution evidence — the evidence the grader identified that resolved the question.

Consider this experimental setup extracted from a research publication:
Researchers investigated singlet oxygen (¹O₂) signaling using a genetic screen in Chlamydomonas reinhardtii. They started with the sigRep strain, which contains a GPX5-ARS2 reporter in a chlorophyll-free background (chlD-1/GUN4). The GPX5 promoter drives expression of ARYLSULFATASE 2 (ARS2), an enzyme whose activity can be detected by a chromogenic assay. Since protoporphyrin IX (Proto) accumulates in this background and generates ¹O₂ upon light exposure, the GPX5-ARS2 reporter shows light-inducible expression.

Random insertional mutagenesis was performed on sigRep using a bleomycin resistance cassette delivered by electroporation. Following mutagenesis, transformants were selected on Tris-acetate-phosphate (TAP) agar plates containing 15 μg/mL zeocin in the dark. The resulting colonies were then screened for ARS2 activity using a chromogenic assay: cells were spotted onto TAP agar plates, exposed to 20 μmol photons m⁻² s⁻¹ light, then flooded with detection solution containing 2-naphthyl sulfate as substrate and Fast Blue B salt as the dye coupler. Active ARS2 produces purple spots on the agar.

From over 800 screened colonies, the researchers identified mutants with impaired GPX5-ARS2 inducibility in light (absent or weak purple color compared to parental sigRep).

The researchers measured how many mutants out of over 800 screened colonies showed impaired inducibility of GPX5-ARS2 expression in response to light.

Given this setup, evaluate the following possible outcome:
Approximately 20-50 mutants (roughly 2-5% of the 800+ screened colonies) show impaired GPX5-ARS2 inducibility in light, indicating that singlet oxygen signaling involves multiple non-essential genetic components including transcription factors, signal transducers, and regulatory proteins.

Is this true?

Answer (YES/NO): NO